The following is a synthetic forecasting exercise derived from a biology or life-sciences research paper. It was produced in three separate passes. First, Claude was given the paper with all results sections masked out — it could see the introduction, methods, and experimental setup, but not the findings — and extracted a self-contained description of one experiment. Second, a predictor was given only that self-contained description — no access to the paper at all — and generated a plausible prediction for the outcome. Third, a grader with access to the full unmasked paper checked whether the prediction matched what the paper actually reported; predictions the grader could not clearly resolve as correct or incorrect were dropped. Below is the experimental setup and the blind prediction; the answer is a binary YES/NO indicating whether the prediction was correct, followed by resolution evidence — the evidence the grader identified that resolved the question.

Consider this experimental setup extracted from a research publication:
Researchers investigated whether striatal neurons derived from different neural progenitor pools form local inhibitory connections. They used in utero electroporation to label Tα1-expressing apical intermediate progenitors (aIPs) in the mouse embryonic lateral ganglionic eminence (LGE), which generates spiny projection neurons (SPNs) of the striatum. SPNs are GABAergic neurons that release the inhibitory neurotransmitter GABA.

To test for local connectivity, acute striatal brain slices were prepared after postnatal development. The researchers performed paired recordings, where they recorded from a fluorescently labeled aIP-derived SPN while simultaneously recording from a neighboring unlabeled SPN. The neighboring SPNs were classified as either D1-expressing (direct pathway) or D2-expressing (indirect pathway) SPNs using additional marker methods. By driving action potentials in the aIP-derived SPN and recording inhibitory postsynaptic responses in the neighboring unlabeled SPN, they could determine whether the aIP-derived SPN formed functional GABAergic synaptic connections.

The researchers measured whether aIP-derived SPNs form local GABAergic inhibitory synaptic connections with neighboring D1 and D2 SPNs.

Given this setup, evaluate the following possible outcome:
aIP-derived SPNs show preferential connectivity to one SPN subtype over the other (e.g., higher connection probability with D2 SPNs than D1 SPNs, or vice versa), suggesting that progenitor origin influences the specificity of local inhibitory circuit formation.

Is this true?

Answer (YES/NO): NO